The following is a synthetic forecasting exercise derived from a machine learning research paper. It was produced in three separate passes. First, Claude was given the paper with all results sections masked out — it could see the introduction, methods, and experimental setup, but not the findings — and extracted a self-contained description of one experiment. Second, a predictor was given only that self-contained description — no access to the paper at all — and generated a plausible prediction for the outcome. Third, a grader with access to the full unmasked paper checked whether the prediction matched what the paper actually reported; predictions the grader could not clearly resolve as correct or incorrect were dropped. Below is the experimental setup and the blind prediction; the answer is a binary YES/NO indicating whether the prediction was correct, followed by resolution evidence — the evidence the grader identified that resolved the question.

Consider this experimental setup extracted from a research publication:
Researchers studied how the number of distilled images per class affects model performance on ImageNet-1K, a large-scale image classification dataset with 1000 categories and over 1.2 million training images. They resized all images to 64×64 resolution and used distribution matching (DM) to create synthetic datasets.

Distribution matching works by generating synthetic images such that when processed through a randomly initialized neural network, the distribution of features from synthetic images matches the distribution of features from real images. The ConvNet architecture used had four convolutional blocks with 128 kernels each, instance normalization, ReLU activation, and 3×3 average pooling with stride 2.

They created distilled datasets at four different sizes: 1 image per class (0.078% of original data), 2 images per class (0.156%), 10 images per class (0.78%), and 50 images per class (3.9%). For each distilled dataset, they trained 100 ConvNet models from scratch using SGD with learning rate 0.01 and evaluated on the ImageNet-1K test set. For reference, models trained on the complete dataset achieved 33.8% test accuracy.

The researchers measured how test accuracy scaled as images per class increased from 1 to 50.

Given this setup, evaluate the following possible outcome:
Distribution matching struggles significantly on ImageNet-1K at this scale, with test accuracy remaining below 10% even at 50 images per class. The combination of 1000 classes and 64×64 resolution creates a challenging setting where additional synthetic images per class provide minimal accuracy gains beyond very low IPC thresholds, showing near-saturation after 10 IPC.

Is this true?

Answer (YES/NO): NO